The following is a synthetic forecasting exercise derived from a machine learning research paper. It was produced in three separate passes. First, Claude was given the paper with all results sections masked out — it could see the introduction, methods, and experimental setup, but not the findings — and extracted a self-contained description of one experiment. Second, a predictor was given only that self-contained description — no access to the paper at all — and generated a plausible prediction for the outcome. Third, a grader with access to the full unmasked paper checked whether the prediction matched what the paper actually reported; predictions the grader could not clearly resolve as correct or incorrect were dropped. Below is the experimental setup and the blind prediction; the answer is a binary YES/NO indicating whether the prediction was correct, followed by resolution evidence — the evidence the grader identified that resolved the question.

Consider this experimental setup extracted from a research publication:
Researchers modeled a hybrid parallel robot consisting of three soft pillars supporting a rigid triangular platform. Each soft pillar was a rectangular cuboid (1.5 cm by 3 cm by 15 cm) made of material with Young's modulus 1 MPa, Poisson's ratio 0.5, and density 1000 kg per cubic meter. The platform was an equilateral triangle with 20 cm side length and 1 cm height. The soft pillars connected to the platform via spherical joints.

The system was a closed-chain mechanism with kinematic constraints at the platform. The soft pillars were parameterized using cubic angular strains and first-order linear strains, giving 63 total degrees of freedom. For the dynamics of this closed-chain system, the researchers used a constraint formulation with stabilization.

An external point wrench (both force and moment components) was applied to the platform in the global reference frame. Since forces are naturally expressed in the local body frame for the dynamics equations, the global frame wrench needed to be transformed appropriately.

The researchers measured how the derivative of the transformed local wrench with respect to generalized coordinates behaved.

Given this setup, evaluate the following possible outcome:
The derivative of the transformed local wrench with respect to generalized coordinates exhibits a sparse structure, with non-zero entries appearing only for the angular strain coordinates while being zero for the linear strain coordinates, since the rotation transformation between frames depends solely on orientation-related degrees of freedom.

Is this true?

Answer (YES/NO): NO